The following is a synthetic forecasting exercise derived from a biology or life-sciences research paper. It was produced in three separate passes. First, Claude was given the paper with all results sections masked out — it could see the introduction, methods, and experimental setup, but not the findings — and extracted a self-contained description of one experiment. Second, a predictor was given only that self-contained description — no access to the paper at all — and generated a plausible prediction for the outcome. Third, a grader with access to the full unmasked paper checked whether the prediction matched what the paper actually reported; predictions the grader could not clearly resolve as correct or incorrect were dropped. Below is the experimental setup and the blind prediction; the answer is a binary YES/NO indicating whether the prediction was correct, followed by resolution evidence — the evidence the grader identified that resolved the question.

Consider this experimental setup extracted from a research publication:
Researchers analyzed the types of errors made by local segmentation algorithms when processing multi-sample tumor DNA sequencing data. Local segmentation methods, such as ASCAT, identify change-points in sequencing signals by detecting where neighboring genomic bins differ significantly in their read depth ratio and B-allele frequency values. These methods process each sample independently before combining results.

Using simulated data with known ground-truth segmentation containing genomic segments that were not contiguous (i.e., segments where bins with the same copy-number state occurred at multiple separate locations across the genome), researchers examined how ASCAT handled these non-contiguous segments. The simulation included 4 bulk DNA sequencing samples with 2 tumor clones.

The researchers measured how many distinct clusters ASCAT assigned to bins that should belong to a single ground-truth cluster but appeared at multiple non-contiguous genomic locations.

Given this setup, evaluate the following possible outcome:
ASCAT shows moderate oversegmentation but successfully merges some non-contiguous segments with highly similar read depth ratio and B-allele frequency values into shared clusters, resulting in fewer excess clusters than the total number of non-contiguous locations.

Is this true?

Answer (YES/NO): NO